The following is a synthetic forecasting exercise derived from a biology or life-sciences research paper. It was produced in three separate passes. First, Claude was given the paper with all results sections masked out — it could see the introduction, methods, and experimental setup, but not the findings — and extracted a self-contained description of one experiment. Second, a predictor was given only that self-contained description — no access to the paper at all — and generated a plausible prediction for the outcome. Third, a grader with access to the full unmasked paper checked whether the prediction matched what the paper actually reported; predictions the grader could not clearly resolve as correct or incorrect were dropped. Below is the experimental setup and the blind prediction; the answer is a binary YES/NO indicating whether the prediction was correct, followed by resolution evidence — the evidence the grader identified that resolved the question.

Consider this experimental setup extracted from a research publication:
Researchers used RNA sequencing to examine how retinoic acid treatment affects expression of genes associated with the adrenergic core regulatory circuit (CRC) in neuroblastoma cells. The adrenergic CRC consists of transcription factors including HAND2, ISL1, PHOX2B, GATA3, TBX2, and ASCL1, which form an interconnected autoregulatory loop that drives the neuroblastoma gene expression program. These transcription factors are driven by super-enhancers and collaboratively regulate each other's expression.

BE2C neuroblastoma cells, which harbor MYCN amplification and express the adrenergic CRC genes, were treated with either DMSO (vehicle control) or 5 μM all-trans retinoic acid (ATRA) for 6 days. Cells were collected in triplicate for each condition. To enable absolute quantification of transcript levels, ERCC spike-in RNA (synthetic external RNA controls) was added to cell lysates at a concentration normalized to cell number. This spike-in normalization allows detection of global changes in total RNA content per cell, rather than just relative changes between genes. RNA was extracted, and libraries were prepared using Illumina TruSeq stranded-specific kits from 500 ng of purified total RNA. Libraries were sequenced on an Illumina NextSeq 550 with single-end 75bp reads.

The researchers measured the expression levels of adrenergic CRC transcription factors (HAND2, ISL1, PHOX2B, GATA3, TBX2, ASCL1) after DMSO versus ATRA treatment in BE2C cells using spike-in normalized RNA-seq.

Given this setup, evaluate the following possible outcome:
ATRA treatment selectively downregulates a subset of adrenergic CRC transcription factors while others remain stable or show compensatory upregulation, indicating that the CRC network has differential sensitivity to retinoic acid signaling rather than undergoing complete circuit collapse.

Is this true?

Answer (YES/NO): YES